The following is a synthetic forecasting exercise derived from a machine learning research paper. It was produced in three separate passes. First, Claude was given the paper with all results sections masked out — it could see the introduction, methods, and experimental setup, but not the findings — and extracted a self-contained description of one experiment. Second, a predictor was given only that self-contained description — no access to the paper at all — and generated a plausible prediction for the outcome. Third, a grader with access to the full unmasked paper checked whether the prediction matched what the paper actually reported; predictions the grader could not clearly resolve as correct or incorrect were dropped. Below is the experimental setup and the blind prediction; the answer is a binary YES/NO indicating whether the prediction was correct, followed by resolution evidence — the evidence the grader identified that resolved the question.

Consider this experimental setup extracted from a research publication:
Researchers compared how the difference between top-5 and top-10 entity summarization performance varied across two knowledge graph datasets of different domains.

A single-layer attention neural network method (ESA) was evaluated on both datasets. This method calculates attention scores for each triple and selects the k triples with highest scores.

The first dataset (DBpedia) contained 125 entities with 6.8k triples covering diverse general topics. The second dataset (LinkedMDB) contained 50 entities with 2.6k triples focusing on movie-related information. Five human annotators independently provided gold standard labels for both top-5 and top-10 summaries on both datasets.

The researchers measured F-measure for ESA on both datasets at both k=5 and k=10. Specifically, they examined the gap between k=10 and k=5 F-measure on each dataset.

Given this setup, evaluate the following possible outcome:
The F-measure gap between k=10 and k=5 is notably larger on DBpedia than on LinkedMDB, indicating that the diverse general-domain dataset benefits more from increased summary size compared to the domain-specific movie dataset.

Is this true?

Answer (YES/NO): YES